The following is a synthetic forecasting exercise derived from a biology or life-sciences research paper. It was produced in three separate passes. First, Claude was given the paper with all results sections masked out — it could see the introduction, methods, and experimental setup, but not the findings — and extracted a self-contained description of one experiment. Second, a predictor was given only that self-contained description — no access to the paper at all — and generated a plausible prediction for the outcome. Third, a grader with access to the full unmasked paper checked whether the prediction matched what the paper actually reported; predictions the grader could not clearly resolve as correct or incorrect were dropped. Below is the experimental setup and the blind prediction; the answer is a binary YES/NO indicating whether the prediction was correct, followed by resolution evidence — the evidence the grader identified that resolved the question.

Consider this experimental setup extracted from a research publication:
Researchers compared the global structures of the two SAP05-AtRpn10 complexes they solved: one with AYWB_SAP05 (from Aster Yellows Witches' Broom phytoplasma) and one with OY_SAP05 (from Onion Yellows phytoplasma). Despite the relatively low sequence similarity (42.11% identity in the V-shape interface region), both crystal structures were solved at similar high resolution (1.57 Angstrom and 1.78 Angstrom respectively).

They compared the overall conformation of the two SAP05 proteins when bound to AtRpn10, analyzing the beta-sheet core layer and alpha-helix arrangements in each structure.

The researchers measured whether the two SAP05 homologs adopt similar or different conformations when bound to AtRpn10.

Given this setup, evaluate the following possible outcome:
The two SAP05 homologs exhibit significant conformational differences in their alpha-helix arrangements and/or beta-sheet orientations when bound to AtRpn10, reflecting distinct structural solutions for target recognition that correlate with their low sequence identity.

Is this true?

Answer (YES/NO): NO